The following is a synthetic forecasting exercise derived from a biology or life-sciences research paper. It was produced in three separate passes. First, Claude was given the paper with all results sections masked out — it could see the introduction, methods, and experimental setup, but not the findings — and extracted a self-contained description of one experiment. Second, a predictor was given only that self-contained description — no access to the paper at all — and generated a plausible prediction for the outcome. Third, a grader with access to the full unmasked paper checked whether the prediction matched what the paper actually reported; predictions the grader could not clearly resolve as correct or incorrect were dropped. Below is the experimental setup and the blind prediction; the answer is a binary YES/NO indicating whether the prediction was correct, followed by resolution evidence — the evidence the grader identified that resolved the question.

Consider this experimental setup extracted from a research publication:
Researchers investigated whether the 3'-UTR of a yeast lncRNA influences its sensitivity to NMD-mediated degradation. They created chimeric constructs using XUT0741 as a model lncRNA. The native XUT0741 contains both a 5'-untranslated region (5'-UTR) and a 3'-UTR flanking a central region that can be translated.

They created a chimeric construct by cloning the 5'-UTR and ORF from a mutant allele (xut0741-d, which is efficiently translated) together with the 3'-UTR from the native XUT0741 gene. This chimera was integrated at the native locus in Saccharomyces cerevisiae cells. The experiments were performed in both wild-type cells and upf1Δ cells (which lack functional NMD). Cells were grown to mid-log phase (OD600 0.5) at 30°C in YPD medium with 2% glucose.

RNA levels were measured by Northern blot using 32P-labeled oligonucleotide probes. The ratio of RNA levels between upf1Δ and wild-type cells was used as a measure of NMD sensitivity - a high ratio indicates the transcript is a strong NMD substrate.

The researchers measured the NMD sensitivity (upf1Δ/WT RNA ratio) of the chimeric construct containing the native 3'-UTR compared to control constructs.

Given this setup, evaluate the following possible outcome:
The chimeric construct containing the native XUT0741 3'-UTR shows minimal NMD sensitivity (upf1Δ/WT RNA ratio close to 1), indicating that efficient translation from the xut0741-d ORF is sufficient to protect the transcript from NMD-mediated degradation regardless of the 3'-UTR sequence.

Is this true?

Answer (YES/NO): NO